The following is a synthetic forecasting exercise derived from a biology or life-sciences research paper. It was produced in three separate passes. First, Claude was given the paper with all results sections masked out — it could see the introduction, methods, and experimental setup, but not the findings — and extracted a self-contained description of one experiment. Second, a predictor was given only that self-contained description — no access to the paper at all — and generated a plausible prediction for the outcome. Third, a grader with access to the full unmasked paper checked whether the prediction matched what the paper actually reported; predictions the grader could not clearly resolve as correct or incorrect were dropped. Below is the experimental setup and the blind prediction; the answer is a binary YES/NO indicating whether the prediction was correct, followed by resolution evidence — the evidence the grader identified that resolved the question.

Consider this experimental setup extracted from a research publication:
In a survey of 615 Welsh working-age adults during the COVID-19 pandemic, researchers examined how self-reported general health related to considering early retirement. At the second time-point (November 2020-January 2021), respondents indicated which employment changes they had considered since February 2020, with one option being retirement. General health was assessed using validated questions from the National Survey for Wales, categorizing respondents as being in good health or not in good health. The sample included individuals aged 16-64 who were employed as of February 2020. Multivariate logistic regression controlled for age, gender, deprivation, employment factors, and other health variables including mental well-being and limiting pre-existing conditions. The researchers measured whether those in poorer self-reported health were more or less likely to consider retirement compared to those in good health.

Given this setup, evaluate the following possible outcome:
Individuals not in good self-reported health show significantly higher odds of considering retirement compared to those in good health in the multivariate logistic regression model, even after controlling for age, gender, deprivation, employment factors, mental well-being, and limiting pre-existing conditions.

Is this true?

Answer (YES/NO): YES